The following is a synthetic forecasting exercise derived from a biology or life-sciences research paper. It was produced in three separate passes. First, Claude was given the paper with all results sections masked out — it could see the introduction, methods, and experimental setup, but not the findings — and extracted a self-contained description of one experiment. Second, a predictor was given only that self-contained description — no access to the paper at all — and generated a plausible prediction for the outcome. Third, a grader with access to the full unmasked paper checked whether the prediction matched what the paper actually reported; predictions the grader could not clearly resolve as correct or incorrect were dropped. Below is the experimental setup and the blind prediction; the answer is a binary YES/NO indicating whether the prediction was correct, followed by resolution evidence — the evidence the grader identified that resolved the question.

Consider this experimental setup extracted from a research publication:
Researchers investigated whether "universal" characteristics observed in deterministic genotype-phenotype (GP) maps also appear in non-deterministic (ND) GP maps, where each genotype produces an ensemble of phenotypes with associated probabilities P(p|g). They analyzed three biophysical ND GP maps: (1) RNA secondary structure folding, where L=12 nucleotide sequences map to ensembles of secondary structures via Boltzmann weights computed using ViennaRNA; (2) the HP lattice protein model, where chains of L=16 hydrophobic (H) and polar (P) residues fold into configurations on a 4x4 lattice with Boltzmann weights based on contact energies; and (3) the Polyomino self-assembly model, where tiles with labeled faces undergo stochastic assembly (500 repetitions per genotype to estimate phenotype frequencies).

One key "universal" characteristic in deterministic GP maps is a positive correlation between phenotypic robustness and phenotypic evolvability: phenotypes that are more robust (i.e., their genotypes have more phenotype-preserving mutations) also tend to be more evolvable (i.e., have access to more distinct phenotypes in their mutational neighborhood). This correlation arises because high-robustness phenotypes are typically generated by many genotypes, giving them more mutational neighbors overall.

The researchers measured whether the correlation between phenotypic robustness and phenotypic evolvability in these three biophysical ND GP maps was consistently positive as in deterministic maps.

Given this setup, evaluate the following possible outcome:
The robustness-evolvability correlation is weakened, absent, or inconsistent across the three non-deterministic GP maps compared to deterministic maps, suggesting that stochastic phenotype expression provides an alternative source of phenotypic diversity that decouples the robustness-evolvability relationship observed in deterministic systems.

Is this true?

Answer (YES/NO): NO